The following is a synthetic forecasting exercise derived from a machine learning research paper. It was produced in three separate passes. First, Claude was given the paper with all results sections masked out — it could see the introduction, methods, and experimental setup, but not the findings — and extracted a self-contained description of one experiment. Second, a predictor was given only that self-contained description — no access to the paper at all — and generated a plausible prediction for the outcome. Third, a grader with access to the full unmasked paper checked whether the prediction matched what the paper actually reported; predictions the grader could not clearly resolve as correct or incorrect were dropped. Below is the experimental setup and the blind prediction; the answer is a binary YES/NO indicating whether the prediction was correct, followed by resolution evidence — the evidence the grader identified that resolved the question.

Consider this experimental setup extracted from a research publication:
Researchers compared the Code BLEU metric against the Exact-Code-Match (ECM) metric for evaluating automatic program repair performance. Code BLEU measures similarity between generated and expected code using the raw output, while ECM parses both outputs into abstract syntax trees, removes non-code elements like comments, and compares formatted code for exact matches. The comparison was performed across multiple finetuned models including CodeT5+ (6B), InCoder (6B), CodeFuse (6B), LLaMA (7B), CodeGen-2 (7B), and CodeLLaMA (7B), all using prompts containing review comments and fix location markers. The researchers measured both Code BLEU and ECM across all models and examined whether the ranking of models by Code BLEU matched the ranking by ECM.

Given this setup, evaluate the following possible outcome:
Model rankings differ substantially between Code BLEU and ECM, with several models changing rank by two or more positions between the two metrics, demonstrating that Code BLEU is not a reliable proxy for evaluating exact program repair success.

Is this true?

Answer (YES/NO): NO